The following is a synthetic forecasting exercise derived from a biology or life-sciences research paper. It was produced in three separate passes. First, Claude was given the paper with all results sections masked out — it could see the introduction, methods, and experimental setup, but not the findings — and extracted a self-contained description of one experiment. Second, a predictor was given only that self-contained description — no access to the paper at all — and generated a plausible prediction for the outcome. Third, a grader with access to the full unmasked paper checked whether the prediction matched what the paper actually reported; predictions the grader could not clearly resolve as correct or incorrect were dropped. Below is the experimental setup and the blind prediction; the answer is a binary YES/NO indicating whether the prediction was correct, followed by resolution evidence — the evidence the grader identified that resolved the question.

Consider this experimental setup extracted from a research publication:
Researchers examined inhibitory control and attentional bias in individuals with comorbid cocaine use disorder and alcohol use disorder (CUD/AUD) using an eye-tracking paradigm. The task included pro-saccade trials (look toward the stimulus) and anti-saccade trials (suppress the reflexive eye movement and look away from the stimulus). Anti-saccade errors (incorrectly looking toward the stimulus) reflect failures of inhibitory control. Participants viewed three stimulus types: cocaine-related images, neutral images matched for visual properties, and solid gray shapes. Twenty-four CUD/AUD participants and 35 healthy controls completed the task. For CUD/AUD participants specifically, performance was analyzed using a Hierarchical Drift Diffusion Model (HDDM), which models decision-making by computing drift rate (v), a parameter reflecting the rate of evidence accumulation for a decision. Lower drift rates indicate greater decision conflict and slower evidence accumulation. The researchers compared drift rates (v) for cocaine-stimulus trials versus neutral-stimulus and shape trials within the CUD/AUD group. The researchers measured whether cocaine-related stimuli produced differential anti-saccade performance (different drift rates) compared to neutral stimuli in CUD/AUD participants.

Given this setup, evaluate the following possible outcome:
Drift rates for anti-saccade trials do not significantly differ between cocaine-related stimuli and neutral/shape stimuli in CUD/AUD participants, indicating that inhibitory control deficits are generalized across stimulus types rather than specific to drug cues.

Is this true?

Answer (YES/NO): NO